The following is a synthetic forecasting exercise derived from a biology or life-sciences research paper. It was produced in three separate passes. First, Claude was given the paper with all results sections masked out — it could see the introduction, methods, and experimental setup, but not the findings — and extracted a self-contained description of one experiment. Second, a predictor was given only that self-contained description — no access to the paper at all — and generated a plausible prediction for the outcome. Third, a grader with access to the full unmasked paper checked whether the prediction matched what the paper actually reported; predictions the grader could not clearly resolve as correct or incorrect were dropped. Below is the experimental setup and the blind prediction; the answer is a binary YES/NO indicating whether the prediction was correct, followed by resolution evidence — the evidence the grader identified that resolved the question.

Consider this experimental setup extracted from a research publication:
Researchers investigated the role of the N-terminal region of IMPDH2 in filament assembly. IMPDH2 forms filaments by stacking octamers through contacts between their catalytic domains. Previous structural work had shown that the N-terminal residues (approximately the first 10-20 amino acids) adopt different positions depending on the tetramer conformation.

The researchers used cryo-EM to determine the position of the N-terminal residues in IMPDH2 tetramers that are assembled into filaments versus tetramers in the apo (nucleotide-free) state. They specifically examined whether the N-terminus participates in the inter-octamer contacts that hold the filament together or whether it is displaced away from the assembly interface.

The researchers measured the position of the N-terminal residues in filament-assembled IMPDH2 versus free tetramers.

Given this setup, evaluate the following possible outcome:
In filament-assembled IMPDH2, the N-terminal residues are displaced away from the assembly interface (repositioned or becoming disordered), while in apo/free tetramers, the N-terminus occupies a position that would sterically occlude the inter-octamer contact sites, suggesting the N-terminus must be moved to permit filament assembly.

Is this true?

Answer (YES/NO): NO